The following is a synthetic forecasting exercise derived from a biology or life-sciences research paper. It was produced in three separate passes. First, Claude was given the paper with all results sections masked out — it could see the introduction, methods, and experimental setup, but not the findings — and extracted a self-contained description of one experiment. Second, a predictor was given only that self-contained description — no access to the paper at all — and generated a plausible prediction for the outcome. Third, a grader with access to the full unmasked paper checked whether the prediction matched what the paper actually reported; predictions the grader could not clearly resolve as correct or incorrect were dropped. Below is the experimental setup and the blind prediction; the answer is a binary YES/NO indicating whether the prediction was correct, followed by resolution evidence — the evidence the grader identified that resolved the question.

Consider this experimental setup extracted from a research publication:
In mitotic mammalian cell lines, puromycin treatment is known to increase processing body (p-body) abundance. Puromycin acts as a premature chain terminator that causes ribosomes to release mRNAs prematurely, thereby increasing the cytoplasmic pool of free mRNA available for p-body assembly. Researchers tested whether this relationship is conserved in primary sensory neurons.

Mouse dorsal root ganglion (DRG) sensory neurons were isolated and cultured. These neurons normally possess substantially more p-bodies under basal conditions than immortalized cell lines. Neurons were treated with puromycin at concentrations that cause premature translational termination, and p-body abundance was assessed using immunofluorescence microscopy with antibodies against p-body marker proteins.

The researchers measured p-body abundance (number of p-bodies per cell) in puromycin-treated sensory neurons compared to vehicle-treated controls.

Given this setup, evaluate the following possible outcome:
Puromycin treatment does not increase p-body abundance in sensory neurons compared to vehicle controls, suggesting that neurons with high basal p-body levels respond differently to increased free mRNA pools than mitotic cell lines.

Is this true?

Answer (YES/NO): YES